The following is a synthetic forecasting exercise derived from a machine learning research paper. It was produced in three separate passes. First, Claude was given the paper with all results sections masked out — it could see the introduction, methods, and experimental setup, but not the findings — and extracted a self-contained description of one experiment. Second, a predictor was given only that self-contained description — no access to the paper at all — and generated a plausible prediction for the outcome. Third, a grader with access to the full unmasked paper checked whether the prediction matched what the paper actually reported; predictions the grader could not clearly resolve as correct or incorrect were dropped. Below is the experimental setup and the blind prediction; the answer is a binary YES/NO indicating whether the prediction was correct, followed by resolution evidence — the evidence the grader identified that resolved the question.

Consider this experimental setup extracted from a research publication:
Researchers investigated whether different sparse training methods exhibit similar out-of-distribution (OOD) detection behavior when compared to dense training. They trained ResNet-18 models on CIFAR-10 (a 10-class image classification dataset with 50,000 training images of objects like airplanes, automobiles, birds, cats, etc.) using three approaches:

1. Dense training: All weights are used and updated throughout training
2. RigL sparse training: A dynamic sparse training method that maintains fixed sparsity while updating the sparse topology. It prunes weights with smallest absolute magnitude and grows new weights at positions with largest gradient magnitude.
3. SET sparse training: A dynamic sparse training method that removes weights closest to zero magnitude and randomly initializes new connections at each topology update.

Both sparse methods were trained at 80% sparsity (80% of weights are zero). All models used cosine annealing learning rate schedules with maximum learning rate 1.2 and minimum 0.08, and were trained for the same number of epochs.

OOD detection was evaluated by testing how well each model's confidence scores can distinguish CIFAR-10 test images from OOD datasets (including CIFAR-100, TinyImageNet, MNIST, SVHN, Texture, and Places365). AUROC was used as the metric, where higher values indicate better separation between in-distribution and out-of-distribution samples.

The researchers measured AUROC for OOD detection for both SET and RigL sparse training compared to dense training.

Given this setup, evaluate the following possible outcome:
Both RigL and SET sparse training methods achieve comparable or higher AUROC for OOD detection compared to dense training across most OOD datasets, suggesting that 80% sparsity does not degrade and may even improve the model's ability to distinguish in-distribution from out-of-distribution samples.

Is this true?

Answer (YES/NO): NO